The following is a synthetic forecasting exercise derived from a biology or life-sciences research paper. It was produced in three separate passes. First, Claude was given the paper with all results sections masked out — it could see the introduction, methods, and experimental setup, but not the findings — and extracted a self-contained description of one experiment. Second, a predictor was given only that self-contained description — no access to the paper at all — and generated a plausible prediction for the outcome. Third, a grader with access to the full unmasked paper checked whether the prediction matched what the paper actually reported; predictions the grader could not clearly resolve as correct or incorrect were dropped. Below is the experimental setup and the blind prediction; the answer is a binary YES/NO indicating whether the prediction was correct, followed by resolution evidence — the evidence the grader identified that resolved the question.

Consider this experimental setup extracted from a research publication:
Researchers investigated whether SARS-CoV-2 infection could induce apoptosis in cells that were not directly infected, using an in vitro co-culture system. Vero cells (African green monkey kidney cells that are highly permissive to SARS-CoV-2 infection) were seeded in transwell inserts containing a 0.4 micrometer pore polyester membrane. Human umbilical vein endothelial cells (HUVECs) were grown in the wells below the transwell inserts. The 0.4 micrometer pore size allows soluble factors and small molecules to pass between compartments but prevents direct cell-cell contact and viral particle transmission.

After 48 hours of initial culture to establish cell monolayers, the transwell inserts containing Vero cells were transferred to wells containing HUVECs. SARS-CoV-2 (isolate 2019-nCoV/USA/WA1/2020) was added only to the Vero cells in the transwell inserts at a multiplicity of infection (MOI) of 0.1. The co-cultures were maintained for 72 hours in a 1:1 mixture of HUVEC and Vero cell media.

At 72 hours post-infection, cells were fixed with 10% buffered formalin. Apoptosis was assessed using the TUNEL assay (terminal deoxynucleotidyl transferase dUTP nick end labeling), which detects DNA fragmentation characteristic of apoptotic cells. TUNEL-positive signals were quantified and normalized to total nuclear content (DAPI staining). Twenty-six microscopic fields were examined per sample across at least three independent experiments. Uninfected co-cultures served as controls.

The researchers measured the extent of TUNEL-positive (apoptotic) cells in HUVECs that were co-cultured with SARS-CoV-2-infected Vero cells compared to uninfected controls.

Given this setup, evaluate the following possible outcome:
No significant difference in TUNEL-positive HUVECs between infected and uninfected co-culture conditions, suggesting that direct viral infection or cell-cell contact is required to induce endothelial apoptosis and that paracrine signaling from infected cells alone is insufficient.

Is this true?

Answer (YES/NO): NO